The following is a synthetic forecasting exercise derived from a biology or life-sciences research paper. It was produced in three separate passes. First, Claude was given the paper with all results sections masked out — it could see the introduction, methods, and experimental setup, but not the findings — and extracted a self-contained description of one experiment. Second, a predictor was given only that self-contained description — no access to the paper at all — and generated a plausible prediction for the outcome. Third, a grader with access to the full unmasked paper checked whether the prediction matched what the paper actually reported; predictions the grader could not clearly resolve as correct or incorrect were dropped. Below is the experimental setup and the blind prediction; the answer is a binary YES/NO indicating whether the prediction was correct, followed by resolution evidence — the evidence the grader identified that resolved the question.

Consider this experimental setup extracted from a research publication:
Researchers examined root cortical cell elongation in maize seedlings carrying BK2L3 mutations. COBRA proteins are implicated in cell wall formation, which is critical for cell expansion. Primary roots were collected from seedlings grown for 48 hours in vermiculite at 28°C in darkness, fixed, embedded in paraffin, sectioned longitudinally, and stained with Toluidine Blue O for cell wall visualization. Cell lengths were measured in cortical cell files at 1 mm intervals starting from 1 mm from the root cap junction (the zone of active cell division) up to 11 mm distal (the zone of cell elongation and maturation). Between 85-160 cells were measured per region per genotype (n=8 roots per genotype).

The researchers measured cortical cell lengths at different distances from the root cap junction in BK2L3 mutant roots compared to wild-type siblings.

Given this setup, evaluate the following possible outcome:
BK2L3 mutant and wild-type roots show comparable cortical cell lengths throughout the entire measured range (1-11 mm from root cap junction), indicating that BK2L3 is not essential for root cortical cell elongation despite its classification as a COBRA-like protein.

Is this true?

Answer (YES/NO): NO